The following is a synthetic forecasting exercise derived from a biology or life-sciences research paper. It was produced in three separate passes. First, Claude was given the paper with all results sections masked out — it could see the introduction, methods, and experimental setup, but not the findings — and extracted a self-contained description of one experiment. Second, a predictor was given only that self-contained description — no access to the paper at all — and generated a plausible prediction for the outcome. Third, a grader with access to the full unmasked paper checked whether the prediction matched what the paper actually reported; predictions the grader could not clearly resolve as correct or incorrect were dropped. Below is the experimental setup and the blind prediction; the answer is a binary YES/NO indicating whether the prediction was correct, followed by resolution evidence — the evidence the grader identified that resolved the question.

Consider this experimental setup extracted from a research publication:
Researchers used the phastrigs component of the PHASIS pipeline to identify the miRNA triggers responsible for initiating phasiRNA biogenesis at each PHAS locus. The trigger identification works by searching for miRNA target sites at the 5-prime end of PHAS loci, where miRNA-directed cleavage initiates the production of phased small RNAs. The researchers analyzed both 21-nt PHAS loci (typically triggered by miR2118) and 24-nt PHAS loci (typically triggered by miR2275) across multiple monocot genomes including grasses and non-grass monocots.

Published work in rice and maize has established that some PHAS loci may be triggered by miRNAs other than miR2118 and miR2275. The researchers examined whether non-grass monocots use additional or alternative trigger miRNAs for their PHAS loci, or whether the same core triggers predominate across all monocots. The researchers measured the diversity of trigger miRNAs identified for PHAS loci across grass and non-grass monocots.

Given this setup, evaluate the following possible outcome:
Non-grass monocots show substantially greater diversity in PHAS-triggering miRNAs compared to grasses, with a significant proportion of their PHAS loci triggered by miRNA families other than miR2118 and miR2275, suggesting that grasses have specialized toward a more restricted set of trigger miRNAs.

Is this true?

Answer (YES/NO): NO